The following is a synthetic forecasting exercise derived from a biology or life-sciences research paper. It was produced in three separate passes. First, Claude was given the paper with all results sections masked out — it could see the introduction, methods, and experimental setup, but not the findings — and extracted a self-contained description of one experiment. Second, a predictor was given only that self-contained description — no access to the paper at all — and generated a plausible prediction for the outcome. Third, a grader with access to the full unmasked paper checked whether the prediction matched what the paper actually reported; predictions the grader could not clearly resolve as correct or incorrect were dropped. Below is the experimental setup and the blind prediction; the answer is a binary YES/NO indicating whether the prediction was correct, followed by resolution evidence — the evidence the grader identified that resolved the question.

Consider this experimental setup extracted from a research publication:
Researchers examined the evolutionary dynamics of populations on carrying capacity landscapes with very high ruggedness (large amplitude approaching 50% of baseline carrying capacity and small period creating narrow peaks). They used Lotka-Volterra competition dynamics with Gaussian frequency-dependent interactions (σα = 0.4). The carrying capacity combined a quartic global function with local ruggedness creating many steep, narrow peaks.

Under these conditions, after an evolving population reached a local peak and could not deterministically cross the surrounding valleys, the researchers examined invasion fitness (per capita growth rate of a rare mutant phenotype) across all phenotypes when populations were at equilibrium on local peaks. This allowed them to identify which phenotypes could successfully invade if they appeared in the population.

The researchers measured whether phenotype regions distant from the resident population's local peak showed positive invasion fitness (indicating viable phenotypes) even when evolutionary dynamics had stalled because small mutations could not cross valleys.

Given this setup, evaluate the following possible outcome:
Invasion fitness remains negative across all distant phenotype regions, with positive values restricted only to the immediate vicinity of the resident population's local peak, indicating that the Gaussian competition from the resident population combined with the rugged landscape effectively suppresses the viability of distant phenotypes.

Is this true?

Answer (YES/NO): NO